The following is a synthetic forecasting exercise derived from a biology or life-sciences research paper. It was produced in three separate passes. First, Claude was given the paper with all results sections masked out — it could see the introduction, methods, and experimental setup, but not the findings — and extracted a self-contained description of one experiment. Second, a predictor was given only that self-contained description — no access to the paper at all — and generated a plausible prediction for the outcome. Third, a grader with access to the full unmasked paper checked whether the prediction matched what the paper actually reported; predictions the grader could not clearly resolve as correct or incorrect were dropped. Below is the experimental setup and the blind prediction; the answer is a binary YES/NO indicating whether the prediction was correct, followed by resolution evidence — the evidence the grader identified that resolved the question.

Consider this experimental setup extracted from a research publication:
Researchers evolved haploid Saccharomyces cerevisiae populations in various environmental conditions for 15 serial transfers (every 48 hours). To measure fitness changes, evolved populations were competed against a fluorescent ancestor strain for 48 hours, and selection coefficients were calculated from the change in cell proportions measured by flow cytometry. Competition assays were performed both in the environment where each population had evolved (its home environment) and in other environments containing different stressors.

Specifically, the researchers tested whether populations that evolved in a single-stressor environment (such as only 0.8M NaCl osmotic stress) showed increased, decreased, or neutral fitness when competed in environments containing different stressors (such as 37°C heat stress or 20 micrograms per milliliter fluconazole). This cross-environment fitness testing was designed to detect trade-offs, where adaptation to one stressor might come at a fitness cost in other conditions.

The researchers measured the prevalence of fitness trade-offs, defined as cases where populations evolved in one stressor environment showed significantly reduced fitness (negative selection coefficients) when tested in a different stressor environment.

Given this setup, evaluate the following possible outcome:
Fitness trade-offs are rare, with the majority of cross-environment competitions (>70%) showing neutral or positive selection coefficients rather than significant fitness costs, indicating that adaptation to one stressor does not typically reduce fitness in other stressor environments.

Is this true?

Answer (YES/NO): NO